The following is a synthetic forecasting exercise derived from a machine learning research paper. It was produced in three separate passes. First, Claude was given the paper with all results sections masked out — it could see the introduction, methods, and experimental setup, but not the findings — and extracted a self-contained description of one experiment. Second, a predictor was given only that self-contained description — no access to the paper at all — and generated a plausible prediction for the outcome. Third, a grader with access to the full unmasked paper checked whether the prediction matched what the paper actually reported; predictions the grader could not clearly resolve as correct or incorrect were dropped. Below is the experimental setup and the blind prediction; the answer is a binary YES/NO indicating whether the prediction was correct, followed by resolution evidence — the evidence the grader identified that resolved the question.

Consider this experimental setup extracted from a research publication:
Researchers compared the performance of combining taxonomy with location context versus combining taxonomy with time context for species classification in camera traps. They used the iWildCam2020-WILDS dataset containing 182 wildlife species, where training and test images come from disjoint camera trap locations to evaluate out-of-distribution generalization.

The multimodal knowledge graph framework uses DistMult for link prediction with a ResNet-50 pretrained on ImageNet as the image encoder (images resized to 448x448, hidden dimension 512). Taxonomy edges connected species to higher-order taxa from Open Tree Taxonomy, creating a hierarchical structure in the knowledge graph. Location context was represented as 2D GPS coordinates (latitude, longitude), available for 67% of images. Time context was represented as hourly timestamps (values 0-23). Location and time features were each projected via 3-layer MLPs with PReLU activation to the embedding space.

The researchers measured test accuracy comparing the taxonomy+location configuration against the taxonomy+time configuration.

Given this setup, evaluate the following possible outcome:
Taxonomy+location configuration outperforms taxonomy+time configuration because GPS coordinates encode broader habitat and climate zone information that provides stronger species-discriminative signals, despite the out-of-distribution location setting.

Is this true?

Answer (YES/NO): YES